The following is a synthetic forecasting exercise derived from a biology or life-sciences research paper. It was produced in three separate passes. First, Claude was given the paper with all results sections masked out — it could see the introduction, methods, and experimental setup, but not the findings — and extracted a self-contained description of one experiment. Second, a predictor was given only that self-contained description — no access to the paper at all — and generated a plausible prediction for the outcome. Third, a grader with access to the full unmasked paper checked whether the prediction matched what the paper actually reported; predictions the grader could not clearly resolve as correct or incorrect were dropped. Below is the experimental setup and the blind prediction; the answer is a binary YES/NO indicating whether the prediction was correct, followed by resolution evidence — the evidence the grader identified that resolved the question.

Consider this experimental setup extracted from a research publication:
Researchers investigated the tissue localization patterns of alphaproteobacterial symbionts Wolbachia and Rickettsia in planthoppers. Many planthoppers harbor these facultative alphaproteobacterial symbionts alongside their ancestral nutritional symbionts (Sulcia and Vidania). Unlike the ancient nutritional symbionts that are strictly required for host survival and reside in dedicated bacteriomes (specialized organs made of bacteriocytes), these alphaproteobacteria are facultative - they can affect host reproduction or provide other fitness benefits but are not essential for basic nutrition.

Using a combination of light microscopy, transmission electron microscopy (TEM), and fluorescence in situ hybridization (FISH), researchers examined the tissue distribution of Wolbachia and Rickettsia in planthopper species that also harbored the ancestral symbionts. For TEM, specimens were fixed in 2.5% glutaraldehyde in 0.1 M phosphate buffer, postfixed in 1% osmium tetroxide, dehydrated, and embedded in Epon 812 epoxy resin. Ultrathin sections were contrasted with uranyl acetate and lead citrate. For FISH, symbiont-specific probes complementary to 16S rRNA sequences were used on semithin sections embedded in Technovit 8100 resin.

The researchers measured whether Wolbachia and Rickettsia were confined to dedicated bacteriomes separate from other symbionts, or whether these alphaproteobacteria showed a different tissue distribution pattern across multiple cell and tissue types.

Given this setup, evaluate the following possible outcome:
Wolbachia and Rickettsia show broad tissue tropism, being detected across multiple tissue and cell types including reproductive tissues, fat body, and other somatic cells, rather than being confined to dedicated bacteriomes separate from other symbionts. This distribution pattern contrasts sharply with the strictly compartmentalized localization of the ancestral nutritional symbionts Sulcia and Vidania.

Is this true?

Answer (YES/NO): YES